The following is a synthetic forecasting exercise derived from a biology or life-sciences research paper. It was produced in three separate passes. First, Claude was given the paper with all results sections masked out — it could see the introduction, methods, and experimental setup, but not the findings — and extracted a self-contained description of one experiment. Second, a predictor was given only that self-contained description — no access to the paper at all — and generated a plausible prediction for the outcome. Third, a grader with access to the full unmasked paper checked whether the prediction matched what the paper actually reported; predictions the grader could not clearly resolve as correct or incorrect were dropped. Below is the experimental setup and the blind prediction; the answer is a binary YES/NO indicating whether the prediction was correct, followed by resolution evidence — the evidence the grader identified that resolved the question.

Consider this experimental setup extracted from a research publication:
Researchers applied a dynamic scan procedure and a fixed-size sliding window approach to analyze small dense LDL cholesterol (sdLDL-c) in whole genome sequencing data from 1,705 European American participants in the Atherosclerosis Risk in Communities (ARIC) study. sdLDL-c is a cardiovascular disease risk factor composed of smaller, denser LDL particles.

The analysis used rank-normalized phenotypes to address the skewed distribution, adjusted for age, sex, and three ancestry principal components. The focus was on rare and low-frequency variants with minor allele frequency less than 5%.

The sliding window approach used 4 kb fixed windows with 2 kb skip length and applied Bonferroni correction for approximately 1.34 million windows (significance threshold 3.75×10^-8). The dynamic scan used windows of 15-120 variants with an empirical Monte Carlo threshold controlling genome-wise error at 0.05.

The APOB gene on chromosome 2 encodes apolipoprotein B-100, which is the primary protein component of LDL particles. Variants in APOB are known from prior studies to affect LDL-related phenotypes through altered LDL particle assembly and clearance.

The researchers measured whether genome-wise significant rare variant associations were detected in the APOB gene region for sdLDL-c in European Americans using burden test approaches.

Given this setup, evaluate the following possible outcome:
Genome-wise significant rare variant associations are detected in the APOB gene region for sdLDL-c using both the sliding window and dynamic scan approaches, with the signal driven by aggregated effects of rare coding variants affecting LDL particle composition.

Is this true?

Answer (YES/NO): NO